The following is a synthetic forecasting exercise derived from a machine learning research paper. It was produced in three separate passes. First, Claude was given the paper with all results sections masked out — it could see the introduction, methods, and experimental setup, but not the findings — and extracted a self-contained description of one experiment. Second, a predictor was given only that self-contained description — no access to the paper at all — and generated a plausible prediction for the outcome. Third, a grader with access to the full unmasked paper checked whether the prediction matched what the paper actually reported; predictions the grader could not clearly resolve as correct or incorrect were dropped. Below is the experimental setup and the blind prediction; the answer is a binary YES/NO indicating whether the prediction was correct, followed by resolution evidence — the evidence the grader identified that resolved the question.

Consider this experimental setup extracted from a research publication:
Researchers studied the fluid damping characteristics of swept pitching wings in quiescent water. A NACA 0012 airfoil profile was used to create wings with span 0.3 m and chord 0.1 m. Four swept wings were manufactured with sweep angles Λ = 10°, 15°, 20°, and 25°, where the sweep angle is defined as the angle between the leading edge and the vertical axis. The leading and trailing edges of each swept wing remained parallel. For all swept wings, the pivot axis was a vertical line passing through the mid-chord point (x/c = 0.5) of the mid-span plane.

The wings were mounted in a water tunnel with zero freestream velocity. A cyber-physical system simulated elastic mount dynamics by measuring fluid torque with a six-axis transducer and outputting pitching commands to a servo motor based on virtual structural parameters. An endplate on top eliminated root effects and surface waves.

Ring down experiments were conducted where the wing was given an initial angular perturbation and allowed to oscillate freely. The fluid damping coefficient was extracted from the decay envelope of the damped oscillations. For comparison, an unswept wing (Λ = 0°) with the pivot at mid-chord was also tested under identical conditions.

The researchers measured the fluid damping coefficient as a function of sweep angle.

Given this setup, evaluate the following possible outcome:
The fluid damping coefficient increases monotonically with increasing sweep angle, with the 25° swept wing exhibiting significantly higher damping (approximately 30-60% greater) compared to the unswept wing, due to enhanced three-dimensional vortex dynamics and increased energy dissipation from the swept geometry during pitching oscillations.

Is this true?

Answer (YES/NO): NO